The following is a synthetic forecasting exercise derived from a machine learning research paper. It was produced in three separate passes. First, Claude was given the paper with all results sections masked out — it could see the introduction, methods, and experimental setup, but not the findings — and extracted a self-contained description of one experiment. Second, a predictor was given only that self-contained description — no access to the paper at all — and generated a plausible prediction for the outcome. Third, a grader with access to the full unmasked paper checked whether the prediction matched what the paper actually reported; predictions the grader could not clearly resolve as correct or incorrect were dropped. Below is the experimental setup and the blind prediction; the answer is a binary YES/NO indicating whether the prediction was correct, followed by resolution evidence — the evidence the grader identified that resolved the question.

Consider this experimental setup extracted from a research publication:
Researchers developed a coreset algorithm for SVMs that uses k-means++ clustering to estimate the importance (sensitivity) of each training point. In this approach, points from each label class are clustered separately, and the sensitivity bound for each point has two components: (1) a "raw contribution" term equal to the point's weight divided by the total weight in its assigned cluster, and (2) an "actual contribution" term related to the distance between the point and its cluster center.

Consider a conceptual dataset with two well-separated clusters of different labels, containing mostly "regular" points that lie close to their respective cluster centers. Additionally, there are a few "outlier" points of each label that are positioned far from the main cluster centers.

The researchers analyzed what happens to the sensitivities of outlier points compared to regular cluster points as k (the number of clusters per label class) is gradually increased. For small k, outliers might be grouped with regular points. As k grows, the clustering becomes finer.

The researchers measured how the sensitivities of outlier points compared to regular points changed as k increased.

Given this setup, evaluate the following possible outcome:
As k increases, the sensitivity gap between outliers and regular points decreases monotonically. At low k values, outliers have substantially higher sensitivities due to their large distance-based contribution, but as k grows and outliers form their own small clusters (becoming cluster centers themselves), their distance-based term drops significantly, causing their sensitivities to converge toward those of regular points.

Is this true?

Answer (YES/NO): NO